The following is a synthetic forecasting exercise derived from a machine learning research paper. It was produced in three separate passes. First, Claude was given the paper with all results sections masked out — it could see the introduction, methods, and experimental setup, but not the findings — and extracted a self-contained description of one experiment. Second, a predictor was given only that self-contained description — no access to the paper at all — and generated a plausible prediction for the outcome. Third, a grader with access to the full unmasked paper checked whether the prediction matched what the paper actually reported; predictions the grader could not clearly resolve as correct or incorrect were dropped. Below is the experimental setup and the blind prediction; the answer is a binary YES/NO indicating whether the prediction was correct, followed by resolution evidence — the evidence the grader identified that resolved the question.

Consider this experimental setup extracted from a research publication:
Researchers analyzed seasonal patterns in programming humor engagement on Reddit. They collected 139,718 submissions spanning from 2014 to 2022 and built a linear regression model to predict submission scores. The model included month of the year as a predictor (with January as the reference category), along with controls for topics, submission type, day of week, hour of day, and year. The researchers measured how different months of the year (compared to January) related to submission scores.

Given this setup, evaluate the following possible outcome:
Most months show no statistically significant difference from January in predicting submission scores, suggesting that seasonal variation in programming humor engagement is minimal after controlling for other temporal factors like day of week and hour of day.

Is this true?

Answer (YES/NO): NO